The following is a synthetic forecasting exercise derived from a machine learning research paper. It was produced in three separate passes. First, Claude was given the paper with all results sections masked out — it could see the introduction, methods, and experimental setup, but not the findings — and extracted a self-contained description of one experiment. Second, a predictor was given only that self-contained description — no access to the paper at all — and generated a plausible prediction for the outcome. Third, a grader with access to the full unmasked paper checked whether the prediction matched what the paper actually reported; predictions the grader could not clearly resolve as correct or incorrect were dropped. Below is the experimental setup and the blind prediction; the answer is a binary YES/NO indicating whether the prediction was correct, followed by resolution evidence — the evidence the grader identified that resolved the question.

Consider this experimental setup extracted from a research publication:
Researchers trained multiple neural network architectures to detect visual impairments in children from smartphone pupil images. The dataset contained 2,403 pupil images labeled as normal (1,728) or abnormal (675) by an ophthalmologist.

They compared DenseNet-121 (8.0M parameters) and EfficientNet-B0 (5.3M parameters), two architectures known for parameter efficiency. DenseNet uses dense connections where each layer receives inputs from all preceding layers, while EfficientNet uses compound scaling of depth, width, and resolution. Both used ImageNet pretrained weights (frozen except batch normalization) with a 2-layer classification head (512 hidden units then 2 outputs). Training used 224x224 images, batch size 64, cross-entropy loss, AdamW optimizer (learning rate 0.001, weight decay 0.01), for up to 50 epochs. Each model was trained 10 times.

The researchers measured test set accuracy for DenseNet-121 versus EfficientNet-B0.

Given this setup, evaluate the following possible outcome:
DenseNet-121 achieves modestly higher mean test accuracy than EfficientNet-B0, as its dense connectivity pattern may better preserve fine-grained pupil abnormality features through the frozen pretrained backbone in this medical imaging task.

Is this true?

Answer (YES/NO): NO